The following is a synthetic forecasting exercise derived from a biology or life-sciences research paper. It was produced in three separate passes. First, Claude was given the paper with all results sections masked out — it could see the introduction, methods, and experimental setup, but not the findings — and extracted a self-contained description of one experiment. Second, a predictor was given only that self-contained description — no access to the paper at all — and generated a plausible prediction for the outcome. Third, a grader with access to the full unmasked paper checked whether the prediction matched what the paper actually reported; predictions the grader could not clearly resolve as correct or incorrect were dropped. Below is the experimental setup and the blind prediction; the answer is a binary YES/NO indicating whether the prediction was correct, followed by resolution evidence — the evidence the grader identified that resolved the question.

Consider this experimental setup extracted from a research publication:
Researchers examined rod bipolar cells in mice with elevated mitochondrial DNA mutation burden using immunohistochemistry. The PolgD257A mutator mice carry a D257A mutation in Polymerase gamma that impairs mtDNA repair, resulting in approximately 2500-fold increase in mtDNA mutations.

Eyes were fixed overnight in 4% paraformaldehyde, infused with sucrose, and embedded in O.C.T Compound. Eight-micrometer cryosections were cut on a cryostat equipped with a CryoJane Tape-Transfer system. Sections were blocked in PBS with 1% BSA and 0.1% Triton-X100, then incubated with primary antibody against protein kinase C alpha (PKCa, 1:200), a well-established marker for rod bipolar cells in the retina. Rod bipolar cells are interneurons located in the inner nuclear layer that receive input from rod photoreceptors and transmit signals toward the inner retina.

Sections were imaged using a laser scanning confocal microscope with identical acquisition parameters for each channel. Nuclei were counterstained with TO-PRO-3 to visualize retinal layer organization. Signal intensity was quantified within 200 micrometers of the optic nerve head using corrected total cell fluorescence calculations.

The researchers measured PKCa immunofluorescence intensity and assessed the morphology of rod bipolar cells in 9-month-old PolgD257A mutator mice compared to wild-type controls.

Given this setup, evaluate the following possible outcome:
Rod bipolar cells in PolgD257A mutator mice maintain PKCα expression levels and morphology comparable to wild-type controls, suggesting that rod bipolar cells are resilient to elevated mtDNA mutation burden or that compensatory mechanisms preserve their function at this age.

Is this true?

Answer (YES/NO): NO